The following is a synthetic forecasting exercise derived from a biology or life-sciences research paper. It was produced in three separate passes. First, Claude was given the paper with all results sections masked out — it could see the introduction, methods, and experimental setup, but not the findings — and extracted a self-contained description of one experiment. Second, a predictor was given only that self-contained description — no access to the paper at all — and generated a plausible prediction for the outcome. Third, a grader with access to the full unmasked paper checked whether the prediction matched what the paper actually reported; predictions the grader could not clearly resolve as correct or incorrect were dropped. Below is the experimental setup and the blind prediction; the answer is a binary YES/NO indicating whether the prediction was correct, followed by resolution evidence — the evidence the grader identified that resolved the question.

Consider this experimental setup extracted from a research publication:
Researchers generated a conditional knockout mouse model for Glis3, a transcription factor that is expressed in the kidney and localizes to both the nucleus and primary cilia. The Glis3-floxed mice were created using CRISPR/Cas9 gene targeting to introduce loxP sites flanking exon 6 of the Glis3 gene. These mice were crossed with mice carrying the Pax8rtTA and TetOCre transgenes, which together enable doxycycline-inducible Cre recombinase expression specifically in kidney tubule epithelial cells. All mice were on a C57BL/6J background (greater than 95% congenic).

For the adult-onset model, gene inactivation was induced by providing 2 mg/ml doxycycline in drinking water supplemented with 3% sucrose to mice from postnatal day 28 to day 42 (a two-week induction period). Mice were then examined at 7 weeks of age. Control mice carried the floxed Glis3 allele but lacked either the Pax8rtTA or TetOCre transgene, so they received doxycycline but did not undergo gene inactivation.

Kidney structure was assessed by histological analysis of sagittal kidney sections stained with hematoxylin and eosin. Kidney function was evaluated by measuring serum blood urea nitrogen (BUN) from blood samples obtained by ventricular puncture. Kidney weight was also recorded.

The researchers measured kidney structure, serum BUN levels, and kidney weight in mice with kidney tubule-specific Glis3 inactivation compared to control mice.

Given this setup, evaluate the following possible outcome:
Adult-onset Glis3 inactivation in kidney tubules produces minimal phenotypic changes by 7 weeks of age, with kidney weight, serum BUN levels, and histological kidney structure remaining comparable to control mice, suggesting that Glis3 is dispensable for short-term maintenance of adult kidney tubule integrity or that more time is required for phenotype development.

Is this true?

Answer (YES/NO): YES